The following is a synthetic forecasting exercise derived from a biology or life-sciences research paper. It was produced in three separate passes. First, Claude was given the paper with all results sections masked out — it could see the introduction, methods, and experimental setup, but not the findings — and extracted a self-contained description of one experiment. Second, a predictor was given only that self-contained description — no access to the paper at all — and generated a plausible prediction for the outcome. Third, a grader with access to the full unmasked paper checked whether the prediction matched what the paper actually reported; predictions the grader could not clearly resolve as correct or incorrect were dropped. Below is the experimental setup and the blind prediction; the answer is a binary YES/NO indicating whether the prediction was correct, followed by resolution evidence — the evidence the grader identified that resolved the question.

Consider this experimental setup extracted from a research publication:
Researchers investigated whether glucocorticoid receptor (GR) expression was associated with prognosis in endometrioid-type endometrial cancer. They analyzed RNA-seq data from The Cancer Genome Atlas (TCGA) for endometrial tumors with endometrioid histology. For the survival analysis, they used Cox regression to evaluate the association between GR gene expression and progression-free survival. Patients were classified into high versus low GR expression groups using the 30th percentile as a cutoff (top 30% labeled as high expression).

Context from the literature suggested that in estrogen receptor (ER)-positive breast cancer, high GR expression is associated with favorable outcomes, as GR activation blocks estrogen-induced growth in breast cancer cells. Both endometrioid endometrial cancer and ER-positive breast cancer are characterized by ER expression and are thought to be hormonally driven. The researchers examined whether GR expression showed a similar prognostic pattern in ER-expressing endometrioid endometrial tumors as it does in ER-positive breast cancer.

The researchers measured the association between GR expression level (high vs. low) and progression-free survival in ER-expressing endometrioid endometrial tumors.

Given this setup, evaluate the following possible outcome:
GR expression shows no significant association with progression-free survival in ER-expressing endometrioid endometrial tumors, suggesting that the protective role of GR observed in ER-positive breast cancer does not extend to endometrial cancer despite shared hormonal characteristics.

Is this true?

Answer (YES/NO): NO